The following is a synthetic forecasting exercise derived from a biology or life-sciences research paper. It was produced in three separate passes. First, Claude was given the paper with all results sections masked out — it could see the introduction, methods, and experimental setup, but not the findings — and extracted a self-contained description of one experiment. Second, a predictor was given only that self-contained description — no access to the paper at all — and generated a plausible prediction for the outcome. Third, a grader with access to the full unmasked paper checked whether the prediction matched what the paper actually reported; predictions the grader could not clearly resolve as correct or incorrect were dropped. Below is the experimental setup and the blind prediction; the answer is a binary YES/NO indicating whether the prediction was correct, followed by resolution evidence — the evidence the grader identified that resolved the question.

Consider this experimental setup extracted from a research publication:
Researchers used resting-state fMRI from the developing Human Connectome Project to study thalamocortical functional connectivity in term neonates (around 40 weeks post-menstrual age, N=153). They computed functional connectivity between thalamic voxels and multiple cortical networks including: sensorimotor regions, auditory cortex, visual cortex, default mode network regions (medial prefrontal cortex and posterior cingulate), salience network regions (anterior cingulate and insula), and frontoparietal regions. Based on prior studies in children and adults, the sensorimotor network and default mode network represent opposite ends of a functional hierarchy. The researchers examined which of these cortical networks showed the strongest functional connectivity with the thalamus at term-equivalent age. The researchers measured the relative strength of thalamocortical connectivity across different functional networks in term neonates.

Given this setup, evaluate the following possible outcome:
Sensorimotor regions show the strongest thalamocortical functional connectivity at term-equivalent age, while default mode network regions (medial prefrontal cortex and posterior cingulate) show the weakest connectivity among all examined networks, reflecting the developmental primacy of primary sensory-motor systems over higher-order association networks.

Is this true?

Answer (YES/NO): NO